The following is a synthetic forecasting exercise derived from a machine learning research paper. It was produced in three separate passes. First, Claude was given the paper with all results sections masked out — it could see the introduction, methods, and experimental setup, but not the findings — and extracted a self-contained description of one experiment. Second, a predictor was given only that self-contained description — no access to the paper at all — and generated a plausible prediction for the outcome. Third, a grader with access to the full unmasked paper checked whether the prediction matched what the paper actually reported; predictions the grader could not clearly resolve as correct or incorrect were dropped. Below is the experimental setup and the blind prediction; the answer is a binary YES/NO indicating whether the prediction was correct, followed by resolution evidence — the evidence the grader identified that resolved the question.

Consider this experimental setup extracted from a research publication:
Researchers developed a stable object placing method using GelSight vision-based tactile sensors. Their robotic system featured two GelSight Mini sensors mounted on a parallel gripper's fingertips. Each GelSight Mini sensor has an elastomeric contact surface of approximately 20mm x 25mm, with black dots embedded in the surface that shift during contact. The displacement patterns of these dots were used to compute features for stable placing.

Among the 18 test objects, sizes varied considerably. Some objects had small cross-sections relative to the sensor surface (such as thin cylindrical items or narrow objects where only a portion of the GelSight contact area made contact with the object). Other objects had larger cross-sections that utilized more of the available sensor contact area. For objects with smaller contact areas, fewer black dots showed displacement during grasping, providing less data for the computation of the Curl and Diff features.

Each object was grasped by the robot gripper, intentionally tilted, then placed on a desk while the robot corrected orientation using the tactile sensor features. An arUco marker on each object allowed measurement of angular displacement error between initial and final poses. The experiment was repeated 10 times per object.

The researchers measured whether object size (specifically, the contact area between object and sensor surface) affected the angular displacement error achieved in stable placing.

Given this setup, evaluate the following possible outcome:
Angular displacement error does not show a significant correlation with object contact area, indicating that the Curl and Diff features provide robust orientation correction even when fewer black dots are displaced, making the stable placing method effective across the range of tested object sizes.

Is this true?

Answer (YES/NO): YES